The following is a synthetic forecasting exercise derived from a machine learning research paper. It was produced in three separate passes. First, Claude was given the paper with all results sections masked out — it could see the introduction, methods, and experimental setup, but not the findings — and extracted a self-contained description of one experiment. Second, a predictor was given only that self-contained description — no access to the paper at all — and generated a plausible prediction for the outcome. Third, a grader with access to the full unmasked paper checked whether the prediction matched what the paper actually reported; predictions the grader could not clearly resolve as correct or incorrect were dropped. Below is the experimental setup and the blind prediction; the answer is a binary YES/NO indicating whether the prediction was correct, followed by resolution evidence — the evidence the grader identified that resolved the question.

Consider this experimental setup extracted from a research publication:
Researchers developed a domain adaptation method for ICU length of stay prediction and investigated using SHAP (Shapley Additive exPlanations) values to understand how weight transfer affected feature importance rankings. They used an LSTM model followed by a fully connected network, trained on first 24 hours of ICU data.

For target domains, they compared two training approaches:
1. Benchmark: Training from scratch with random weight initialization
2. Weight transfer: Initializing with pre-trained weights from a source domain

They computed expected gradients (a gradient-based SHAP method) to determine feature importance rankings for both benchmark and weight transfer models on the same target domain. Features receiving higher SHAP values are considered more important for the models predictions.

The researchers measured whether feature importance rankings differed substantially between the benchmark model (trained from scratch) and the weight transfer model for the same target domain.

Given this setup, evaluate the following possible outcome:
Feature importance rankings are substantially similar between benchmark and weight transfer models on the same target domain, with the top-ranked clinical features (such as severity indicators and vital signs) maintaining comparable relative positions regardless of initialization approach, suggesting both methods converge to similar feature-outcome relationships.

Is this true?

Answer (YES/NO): YES